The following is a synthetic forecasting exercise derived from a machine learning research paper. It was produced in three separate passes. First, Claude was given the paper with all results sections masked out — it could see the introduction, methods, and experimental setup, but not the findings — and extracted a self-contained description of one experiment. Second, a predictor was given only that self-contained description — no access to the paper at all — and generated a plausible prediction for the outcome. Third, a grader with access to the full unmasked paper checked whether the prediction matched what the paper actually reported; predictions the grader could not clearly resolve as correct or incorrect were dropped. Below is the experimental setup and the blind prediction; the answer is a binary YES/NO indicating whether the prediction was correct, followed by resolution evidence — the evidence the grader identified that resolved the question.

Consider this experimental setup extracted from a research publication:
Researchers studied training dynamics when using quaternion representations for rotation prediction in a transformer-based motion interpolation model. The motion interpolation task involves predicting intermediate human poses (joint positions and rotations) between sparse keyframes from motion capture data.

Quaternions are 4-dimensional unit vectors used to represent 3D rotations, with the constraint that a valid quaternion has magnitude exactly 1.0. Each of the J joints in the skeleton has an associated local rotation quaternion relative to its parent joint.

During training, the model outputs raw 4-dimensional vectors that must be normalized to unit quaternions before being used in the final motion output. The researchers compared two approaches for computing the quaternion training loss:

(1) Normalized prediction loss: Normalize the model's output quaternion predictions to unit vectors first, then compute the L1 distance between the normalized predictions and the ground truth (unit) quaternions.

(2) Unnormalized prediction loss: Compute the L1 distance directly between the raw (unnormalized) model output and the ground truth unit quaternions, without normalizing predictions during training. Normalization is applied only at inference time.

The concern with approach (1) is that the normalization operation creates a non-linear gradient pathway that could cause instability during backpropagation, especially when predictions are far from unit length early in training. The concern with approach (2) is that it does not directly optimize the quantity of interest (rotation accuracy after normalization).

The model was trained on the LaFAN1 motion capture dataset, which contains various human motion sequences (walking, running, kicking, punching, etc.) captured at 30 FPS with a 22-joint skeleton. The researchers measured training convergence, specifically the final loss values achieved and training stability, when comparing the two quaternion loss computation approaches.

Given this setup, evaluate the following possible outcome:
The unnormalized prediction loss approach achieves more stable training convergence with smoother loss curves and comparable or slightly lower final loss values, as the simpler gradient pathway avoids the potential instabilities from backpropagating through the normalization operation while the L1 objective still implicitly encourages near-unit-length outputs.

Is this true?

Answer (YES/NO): YES